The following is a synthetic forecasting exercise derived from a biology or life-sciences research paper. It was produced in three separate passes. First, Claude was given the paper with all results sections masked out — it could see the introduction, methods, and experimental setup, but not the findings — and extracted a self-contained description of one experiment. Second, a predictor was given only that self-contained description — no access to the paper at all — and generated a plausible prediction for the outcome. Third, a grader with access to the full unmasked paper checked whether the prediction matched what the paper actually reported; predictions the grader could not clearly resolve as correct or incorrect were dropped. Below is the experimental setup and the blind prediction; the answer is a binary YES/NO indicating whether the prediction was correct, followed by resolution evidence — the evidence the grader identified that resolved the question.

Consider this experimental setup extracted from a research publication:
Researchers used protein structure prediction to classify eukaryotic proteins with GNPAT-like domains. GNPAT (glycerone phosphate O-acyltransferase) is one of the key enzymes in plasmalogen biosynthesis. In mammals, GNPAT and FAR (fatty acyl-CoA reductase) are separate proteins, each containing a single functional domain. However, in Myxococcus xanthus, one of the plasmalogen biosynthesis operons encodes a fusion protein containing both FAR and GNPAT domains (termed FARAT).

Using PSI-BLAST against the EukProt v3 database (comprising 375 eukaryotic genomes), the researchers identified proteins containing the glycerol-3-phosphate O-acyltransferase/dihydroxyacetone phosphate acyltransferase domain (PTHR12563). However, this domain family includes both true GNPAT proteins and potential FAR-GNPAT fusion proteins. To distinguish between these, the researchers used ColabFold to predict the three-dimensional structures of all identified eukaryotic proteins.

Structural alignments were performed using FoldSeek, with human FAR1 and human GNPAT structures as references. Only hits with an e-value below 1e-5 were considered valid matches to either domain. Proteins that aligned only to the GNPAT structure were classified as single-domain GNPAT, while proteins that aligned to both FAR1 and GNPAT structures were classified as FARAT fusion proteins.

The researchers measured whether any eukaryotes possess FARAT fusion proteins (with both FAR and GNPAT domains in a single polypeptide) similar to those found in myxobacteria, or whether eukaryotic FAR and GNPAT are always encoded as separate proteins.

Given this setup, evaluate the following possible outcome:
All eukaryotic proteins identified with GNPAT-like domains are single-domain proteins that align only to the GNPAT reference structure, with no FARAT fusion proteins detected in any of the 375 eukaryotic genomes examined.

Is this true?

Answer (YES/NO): NO